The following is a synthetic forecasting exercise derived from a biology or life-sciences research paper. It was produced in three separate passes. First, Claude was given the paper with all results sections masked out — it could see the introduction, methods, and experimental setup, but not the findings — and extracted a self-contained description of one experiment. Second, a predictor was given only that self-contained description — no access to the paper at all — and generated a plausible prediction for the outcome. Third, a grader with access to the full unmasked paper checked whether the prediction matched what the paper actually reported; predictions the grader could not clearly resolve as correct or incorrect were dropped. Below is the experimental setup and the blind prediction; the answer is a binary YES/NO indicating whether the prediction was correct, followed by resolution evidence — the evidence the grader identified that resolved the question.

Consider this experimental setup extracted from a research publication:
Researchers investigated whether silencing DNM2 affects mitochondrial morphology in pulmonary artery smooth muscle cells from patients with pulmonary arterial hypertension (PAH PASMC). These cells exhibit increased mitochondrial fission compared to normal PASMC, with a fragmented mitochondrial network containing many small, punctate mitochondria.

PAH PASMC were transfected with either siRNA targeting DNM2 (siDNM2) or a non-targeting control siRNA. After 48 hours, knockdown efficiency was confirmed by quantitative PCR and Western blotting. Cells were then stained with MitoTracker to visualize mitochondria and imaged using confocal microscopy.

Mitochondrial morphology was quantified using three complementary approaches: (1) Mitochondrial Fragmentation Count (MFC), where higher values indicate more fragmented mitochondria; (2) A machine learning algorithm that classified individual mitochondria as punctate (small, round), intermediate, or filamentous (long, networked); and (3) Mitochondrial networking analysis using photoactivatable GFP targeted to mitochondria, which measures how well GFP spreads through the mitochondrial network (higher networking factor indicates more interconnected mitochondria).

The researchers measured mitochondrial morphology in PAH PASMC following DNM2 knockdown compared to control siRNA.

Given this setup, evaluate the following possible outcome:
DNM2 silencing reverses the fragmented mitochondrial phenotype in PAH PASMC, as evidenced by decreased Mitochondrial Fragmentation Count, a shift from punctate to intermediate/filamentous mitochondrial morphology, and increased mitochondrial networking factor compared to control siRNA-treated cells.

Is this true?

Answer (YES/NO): YES